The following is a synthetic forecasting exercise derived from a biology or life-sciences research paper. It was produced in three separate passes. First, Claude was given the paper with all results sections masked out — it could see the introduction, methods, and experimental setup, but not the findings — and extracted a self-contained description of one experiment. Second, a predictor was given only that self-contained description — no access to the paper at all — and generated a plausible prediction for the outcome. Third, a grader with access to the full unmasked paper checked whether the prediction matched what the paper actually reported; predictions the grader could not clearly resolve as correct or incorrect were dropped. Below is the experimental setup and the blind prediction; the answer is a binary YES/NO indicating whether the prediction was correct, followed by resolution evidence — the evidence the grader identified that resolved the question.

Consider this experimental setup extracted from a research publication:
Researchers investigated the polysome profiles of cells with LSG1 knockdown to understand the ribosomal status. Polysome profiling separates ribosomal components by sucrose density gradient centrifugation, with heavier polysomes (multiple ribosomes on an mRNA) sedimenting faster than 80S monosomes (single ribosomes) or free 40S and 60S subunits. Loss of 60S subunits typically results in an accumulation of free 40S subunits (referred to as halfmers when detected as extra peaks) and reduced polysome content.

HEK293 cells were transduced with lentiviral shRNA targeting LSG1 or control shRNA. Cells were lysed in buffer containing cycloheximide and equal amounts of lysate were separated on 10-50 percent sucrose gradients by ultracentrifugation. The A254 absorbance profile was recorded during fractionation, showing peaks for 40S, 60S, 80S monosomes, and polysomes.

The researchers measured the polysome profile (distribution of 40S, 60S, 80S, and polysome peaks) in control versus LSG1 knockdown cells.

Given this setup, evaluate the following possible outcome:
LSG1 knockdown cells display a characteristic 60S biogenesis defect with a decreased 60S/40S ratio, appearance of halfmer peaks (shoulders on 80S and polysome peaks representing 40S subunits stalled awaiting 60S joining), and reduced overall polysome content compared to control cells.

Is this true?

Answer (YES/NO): NO